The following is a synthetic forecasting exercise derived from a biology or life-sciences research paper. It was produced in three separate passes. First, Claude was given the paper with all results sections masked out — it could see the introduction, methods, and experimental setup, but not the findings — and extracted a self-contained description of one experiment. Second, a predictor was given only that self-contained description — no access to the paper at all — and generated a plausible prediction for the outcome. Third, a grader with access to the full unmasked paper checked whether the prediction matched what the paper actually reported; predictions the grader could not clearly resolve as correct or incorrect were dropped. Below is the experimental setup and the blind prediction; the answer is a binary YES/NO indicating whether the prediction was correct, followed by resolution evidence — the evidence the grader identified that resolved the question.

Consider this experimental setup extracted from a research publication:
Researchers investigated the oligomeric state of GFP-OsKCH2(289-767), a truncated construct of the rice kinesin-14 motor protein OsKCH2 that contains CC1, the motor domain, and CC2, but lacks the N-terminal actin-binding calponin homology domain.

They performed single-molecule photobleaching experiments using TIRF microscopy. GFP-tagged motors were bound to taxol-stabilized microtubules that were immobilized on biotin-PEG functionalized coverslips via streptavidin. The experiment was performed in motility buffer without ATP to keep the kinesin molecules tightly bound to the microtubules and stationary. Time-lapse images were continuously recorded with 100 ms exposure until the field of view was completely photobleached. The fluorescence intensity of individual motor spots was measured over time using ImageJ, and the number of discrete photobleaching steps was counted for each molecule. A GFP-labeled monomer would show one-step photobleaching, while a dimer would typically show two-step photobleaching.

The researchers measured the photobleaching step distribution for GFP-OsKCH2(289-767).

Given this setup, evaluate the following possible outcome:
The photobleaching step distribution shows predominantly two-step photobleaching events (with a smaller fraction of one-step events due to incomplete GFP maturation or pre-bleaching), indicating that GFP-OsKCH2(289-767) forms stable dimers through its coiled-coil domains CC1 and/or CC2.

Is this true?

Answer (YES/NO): YES